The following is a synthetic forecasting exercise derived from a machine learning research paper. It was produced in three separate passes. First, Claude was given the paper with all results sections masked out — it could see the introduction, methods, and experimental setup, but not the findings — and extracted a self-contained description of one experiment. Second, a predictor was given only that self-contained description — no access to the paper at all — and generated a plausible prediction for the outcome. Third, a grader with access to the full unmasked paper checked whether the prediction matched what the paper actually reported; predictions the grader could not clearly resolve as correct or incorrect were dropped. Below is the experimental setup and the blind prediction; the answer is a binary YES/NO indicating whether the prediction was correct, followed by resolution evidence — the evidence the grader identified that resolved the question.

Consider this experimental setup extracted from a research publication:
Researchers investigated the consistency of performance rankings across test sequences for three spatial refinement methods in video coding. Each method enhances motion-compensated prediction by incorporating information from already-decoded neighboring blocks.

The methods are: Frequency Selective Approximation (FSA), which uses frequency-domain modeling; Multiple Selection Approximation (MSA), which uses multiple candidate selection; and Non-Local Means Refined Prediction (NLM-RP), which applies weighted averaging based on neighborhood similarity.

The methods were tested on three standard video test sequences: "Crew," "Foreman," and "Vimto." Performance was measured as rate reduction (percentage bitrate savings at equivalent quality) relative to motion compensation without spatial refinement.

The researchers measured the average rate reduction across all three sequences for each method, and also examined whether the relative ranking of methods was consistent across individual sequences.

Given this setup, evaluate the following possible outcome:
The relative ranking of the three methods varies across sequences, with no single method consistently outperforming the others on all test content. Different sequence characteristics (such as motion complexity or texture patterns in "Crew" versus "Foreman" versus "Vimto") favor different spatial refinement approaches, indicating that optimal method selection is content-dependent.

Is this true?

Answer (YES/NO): YES